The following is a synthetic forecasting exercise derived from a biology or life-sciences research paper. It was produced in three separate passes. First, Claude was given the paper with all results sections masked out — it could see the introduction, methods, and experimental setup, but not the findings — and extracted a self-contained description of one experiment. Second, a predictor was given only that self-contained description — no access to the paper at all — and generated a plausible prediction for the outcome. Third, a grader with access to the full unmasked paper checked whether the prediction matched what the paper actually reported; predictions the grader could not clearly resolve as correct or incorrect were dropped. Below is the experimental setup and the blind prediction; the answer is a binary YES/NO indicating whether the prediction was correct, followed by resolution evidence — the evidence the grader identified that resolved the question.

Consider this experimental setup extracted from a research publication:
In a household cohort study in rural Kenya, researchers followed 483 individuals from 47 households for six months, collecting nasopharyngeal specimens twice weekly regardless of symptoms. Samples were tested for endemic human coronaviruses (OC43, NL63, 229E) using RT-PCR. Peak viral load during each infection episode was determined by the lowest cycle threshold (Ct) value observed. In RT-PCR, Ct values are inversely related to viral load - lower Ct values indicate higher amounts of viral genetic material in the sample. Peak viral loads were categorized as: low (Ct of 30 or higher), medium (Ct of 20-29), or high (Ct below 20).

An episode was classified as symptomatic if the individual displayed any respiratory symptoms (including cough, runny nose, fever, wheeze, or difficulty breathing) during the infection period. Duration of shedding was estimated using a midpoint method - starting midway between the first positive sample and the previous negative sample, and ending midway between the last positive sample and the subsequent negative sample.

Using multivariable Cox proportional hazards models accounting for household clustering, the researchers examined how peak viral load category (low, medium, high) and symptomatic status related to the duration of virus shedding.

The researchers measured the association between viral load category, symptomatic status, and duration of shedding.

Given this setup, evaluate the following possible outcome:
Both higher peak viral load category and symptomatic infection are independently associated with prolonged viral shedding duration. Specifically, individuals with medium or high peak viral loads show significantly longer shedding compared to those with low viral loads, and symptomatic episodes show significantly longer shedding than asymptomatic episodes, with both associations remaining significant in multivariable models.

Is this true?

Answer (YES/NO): YES